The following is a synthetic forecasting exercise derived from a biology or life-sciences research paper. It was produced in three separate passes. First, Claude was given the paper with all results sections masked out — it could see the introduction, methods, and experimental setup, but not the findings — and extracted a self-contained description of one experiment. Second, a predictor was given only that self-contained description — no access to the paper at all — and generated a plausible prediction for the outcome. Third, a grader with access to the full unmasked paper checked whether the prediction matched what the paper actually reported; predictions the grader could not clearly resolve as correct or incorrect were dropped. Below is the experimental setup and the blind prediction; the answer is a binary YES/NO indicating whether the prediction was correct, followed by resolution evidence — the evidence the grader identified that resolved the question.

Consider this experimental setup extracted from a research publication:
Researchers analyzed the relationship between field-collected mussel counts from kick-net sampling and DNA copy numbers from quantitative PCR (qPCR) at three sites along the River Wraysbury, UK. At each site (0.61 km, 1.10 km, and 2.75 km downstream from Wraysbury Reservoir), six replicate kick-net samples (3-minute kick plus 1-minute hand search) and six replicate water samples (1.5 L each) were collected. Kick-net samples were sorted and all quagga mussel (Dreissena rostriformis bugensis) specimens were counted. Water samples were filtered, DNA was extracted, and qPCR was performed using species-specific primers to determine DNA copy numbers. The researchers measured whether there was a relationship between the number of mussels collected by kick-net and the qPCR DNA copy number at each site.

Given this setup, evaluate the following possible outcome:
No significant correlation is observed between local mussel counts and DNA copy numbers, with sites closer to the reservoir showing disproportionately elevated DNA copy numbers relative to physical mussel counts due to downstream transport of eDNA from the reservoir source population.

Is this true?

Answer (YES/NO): NO